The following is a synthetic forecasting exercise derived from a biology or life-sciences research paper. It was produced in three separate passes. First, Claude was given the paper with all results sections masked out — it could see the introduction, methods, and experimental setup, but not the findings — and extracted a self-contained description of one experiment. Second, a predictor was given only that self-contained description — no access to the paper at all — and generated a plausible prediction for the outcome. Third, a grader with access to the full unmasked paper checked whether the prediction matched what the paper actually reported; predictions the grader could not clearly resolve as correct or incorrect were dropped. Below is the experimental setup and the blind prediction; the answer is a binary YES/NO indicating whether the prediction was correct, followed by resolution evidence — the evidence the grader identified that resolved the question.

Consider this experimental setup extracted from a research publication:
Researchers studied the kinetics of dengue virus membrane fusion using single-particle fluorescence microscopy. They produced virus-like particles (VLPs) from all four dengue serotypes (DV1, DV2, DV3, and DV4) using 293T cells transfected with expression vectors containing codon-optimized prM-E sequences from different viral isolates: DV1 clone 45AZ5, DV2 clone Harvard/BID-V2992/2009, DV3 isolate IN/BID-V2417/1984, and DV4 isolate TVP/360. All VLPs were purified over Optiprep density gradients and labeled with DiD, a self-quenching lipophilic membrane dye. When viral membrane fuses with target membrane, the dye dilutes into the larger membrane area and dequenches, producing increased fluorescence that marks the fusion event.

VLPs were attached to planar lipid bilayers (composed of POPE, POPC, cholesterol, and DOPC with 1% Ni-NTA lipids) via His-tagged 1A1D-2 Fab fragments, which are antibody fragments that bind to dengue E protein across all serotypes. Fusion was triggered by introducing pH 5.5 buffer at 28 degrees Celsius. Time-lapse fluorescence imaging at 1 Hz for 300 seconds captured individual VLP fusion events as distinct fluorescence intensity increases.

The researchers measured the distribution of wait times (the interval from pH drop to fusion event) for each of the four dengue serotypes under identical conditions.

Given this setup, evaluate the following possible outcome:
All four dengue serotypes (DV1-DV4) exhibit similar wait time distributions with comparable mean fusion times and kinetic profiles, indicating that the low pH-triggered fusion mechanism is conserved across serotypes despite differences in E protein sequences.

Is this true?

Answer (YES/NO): NO